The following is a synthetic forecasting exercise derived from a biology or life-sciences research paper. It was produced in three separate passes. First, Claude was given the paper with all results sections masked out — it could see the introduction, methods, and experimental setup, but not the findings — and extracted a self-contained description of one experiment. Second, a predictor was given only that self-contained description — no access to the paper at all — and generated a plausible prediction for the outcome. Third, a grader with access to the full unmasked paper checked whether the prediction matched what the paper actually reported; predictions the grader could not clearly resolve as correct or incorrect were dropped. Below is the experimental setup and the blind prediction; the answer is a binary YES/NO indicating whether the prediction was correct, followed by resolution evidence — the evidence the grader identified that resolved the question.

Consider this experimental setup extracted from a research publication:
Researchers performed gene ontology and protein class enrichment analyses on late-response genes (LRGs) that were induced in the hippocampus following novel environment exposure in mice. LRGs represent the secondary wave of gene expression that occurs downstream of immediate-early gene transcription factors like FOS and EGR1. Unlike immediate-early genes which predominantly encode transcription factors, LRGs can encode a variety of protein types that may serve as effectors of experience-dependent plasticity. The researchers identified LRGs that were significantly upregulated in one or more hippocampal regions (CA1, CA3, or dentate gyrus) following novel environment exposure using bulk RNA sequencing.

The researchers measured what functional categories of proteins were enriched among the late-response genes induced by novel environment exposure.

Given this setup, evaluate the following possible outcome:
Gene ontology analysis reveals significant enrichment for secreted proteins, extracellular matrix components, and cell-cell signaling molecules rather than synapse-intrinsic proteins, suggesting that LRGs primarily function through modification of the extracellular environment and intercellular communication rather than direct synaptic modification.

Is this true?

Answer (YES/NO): YES